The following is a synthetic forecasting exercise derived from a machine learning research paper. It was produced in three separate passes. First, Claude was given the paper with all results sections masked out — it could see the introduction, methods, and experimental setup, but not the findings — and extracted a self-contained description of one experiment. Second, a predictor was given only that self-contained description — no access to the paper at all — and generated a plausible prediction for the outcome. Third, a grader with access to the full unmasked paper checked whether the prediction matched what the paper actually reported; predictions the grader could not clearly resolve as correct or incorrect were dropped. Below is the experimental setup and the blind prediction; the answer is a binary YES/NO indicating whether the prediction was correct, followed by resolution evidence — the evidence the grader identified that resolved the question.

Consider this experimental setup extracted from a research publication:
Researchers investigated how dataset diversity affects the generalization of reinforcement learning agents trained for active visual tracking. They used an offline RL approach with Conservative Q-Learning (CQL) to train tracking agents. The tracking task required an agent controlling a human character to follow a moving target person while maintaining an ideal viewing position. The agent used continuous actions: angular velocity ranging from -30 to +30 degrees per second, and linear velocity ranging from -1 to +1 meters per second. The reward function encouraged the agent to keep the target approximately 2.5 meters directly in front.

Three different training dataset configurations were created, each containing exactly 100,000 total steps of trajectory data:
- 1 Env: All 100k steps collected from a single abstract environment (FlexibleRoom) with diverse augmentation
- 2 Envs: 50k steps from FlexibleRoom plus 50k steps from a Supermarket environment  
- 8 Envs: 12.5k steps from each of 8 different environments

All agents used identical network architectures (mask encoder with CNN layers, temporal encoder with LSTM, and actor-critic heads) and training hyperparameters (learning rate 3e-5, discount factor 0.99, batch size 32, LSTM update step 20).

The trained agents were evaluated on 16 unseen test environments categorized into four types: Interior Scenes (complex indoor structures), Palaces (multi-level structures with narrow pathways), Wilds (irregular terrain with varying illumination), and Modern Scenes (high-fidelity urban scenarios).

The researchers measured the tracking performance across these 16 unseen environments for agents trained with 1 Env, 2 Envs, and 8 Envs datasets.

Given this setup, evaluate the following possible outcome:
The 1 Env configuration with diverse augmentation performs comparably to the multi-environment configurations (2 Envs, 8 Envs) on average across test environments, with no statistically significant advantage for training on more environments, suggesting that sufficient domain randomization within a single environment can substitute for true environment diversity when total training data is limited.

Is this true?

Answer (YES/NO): NO